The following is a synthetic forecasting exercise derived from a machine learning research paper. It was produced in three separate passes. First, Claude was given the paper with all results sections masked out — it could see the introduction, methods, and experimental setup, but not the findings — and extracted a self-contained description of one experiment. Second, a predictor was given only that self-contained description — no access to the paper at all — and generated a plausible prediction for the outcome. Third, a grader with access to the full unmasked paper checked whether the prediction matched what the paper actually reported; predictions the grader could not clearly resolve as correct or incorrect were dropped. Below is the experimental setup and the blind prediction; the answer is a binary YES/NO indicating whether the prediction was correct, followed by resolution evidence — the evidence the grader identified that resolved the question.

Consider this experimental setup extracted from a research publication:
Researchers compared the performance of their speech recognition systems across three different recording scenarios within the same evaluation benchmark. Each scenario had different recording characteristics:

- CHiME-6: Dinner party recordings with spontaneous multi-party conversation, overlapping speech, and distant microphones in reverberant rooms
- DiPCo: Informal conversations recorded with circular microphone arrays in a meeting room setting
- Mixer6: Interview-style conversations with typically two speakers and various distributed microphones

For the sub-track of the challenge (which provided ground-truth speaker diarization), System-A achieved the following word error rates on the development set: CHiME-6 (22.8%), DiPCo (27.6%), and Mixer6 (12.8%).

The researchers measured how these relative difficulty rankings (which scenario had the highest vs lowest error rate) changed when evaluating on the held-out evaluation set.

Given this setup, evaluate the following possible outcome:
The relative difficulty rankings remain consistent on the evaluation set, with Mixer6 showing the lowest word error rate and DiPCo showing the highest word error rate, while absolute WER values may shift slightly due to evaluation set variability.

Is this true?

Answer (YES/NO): NO